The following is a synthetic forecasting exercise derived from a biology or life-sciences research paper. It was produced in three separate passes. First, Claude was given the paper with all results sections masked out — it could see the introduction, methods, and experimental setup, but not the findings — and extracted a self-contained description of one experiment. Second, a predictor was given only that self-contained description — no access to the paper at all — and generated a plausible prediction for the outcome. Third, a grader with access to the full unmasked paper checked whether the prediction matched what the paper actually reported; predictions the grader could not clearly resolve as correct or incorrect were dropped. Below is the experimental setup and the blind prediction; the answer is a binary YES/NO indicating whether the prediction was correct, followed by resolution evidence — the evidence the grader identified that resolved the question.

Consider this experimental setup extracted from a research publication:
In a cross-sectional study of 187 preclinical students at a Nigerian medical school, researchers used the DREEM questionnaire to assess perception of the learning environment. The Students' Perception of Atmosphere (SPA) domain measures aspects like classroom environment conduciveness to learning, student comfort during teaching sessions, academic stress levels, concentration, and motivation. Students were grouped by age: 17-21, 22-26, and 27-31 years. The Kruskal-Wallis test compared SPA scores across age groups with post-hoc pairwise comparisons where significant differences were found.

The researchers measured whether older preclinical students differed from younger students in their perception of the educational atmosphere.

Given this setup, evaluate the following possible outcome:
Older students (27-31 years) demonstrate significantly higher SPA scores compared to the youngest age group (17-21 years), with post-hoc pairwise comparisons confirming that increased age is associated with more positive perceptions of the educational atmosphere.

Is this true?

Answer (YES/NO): NO